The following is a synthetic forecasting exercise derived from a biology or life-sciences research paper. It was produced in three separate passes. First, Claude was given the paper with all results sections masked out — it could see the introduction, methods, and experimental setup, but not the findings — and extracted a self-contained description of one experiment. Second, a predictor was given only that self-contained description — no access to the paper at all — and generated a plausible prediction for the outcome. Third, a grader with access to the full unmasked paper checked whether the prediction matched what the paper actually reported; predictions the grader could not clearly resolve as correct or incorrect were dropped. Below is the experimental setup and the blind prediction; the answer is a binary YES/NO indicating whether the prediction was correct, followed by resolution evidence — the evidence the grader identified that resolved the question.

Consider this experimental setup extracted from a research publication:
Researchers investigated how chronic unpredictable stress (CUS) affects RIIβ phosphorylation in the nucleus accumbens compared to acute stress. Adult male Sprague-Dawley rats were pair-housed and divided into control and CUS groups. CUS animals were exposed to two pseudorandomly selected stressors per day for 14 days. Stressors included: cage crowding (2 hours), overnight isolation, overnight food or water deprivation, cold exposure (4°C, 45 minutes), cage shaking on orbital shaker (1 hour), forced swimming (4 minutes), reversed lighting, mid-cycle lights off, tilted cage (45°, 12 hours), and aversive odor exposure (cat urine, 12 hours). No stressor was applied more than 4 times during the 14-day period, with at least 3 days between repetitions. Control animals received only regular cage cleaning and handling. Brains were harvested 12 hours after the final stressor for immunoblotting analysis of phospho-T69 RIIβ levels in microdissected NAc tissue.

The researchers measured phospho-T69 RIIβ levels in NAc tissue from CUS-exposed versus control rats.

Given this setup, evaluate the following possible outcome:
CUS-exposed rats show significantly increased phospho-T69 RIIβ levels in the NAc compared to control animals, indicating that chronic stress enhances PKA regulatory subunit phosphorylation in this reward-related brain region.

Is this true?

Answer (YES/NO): YES